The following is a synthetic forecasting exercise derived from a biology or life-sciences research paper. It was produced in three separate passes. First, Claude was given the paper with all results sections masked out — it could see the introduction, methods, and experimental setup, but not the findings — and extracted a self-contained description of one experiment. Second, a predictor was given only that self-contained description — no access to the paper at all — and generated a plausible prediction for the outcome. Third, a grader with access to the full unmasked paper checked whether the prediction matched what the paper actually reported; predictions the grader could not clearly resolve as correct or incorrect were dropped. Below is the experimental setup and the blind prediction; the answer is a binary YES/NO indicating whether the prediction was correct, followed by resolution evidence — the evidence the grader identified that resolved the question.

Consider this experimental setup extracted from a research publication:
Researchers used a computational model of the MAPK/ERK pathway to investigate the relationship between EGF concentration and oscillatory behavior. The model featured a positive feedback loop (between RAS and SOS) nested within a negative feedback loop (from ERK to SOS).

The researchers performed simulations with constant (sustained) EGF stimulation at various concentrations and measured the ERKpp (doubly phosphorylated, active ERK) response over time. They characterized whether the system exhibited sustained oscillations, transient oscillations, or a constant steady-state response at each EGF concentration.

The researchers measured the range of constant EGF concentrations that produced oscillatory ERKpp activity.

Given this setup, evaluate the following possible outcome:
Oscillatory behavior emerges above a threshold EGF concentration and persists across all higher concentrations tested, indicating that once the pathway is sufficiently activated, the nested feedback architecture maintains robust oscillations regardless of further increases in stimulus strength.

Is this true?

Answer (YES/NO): NO